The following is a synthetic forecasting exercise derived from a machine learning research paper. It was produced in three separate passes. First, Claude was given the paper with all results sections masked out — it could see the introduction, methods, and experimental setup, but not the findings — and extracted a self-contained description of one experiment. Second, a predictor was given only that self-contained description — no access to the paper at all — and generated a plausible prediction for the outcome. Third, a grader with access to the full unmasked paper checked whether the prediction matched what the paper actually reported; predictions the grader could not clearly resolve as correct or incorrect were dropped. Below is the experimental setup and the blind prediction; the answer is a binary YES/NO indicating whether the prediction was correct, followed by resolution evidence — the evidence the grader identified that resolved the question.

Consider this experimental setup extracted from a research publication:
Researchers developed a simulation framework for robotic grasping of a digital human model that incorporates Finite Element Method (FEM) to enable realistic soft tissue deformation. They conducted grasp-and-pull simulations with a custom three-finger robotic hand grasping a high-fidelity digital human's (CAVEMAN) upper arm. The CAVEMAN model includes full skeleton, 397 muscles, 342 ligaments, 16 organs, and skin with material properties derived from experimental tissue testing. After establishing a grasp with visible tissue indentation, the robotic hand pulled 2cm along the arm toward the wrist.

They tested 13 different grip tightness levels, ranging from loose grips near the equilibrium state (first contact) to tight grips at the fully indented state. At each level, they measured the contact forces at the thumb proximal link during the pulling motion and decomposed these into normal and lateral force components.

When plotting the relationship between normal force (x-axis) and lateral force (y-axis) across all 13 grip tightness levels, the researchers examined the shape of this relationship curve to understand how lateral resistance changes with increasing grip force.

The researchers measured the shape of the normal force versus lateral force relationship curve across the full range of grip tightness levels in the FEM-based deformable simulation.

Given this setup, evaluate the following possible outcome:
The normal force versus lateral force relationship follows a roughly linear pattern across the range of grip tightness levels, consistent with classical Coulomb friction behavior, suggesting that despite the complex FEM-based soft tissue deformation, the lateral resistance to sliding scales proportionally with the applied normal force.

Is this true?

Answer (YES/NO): NO